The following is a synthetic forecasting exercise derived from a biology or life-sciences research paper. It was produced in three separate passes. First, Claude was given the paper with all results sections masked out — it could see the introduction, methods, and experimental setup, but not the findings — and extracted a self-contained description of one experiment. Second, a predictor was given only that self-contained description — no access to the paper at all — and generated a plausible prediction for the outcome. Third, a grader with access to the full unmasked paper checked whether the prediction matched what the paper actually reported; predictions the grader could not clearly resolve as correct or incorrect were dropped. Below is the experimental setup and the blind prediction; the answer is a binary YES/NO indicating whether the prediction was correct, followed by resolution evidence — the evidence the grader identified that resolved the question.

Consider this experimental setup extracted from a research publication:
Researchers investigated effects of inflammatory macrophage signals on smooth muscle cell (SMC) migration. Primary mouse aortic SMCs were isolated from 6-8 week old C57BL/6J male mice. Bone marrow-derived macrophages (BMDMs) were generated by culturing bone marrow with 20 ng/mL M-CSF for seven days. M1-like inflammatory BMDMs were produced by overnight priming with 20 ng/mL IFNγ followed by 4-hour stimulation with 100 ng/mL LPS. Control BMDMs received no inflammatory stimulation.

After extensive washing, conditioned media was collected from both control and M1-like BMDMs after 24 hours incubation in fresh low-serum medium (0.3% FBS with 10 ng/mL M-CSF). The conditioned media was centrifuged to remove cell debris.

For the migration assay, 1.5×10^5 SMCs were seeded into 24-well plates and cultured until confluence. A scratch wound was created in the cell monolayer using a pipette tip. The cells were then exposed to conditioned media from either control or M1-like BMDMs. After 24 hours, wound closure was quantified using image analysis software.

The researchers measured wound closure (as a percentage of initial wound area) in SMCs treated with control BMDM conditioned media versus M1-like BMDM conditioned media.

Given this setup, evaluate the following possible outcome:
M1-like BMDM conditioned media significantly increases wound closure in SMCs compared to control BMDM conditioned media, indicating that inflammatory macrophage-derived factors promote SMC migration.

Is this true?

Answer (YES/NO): NO